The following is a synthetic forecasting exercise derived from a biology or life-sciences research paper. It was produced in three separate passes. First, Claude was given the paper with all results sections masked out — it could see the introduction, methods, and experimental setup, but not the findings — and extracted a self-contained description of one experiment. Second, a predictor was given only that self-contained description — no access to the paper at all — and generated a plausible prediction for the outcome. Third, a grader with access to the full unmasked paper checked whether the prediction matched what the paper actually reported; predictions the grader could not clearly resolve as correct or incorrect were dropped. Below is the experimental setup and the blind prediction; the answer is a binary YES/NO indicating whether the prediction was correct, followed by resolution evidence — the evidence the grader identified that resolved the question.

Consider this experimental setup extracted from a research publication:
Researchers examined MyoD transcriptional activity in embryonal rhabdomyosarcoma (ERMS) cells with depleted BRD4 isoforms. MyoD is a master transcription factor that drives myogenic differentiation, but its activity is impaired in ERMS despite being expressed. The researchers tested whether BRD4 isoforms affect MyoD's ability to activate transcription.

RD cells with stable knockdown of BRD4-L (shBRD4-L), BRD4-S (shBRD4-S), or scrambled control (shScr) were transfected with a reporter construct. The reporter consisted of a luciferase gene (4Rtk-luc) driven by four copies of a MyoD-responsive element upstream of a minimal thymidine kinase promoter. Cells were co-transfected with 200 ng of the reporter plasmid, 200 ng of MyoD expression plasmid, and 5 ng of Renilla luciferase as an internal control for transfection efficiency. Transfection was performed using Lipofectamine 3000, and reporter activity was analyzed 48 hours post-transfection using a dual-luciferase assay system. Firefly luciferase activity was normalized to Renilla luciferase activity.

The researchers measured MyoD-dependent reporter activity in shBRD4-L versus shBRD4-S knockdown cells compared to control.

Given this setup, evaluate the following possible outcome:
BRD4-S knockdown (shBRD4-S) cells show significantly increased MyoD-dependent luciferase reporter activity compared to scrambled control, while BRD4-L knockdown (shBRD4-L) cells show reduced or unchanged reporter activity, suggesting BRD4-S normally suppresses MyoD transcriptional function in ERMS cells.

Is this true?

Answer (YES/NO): NO